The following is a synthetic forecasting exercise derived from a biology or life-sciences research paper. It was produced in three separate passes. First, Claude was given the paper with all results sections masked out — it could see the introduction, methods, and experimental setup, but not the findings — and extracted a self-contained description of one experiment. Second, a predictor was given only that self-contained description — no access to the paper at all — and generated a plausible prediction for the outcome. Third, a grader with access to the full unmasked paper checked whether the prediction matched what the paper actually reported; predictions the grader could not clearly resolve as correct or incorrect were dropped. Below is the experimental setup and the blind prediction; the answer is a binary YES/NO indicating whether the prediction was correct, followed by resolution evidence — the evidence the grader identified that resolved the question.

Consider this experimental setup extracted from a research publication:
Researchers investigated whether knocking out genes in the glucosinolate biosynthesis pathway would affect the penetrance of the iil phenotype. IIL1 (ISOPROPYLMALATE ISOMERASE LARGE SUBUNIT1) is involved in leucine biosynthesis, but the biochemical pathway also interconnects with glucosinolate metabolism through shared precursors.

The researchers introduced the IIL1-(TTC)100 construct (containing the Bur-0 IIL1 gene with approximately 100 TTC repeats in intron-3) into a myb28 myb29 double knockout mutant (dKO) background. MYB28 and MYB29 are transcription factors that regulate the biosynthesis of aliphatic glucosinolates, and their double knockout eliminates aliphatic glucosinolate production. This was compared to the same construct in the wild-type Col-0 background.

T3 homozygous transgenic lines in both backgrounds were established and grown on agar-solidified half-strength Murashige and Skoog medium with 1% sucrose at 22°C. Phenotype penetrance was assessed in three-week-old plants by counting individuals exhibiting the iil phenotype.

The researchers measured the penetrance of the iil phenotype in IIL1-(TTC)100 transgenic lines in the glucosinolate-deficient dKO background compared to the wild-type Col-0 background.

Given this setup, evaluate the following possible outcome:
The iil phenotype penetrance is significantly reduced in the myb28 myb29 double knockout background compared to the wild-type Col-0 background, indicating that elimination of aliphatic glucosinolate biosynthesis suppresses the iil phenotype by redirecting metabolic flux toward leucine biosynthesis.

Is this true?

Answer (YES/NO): NO